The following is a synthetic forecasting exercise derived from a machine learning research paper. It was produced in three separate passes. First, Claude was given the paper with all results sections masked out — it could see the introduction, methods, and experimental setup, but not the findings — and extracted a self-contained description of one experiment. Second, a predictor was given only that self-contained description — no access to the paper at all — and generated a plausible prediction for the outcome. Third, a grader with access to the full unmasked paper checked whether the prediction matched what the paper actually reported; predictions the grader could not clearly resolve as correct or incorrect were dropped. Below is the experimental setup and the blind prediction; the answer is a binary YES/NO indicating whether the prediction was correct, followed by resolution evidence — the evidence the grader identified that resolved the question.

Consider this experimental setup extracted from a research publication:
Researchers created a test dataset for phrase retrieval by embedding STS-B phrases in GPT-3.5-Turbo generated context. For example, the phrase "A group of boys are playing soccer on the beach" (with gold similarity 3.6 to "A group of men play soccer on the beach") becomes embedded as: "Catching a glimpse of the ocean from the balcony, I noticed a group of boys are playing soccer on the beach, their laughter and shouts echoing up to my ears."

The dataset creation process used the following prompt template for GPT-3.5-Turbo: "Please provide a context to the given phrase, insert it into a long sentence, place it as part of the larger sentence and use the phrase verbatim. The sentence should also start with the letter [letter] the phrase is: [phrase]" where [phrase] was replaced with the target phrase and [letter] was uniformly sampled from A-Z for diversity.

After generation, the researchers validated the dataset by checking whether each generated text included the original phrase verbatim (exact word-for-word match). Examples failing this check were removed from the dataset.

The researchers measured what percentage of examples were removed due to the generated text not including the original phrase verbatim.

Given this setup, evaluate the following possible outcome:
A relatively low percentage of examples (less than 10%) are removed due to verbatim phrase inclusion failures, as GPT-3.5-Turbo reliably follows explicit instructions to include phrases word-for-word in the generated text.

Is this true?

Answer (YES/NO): NO